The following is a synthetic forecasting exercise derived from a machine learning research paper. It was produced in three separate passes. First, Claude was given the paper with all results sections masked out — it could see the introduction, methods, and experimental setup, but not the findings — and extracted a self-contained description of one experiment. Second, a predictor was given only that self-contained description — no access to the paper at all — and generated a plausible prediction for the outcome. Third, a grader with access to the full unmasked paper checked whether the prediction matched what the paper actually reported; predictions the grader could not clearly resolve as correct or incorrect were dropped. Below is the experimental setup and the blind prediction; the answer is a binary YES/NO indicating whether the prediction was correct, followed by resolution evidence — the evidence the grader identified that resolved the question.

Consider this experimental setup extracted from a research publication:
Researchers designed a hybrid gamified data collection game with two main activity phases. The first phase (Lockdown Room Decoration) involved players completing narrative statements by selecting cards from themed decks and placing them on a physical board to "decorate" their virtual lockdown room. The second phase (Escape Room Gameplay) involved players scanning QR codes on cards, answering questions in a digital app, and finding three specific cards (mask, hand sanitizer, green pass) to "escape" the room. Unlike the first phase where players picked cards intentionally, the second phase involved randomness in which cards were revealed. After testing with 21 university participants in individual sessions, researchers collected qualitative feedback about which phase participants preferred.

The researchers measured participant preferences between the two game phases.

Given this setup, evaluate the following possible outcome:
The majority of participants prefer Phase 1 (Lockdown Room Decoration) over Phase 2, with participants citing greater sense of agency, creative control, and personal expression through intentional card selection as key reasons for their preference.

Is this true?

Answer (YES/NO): NO